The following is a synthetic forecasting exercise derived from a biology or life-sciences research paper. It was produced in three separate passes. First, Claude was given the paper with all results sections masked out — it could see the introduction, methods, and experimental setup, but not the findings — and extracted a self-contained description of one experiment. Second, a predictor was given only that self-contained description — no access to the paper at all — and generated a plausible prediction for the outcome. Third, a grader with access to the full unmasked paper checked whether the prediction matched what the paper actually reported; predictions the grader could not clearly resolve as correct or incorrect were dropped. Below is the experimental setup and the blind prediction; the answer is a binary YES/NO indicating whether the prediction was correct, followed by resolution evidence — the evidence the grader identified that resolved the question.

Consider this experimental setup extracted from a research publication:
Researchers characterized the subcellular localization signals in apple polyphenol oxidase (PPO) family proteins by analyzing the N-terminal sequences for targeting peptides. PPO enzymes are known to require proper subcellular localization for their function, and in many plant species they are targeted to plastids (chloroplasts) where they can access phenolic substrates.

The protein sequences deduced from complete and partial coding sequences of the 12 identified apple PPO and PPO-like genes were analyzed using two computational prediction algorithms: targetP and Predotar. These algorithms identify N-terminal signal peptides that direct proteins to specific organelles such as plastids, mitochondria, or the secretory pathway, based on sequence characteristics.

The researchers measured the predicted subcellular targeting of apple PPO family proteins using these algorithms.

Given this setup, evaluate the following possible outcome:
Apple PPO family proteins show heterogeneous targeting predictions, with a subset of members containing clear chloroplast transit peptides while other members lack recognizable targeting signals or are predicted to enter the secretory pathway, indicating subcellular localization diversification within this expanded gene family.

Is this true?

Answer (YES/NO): NO